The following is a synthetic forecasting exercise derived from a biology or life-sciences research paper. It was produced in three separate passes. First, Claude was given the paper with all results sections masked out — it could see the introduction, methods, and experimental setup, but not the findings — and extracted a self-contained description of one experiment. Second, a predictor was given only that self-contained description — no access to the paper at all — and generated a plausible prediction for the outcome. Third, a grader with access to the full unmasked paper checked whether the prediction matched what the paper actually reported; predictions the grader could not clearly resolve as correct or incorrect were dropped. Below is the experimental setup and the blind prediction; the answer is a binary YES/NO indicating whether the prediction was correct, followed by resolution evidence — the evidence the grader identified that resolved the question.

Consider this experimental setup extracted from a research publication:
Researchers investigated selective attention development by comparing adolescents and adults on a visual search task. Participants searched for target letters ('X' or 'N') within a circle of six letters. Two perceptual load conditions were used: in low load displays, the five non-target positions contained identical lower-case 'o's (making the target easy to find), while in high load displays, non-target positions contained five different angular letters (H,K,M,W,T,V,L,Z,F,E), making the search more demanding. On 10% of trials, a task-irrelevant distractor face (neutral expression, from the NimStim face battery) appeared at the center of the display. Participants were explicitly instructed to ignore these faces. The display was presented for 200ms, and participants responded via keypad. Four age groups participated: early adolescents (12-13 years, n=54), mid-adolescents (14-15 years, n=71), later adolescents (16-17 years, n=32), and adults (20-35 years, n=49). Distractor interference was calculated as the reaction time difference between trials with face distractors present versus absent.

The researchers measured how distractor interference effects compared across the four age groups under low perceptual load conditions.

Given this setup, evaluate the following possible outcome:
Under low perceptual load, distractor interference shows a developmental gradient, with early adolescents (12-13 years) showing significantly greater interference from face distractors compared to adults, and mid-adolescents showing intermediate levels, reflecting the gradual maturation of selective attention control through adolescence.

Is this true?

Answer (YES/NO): NO